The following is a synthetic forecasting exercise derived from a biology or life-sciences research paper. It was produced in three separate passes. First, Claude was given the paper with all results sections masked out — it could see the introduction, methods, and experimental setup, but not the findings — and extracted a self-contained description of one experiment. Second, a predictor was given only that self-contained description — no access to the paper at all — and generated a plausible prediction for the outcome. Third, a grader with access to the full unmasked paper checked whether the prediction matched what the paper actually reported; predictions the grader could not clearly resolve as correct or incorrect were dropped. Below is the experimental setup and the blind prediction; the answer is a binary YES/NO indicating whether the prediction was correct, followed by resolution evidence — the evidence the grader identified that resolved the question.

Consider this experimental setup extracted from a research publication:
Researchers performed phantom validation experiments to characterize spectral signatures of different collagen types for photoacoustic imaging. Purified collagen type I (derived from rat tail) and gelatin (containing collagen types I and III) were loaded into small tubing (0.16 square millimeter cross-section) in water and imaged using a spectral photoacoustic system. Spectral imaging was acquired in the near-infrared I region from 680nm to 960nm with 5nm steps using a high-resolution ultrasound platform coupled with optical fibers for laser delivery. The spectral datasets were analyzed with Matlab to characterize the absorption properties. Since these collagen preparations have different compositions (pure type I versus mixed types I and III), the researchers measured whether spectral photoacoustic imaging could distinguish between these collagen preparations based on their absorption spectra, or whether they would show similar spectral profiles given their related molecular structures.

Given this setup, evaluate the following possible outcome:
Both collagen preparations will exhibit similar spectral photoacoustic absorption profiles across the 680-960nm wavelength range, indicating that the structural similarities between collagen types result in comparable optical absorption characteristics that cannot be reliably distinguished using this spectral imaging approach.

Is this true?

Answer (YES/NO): NO